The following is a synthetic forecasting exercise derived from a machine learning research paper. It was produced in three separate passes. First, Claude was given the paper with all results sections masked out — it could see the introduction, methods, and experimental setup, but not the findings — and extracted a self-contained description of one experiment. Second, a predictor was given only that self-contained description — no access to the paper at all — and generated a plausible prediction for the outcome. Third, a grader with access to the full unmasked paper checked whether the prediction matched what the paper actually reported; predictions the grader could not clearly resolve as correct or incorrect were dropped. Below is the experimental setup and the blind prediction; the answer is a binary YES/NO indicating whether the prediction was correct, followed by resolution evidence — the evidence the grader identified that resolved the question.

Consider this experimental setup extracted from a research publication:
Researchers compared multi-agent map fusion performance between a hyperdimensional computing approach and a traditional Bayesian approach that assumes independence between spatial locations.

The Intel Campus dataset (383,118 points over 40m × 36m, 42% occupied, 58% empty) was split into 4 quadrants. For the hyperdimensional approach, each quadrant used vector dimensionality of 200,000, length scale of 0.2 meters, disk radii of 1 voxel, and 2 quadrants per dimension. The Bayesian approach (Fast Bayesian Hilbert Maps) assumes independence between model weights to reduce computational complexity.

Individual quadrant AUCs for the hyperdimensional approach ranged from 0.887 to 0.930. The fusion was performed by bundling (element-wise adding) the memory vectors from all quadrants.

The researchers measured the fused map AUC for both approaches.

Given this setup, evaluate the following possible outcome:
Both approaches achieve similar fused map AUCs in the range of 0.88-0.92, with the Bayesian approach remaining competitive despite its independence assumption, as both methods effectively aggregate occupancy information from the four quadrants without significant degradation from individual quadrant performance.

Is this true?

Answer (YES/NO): NO